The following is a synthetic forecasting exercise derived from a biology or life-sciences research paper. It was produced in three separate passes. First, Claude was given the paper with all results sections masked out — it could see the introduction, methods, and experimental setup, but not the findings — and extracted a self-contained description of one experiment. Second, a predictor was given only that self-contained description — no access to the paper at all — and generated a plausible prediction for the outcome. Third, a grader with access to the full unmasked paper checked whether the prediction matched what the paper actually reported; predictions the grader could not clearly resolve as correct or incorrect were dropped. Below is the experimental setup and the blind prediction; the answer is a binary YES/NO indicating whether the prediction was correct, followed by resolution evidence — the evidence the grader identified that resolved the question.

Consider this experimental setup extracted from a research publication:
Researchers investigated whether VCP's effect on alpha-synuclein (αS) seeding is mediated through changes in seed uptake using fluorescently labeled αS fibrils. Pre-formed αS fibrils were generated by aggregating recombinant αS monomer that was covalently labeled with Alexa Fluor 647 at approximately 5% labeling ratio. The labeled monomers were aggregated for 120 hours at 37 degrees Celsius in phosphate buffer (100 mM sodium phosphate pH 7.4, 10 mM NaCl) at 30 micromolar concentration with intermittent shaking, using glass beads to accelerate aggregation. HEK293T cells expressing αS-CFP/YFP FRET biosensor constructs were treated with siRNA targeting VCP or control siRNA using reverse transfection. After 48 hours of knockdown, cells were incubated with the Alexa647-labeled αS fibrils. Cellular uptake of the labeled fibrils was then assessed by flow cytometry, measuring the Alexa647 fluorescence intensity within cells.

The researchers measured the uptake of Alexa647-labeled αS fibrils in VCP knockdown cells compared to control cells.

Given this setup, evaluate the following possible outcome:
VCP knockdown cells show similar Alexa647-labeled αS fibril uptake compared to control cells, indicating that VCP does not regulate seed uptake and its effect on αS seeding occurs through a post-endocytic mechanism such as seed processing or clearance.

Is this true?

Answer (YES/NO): YES